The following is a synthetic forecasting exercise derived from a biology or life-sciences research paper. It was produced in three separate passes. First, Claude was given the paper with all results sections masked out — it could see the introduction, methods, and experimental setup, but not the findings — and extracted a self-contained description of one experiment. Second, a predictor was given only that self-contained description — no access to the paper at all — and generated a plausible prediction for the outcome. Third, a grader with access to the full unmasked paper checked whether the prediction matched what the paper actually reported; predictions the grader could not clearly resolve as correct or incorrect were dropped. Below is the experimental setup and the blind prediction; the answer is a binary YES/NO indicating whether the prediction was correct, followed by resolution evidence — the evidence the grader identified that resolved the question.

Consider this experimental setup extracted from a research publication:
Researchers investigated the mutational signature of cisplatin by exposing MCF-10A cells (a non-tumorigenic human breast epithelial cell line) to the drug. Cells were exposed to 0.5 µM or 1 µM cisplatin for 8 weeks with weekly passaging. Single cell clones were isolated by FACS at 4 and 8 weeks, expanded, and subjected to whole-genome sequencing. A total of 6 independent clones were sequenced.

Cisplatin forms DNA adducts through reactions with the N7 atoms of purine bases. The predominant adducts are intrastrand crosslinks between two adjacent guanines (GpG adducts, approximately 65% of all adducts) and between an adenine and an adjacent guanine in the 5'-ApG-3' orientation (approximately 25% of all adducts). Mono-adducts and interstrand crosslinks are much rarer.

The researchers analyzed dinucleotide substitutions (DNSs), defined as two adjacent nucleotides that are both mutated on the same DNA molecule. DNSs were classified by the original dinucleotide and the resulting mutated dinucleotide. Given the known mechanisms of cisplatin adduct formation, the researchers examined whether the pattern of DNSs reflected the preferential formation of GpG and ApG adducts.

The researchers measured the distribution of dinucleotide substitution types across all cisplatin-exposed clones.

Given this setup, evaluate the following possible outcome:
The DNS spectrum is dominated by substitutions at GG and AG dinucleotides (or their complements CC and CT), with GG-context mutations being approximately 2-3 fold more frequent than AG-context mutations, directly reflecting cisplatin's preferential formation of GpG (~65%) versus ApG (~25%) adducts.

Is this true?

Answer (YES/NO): NO